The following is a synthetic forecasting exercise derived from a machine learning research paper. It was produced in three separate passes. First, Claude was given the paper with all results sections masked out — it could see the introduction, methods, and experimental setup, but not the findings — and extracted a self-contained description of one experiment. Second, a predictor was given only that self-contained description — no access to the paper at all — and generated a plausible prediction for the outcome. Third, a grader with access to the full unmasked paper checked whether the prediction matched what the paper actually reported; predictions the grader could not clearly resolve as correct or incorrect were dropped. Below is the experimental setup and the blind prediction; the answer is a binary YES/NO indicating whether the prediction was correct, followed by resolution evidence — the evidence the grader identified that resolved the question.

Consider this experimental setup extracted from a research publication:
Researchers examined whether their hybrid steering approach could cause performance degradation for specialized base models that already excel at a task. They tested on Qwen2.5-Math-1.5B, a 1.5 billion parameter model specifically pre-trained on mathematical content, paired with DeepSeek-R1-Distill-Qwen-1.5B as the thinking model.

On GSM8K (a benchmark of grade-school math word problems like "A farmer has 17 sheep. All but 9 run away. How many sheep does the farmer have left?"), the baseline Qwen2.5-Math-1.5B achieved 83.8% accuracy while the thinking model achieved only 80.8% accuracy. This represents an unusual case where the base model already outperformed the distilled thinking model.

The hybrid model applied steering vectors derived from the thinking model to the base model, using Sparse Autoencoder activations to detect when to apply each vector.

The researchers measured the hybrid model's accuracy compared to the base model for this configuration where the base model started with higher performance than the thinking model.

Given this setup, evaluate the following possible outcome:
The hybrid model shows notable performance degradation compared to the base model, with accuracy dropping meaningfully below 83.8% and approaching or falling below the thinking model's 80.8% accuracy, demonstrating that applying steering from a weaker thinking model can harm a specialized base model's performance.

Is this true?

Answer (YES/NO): YES